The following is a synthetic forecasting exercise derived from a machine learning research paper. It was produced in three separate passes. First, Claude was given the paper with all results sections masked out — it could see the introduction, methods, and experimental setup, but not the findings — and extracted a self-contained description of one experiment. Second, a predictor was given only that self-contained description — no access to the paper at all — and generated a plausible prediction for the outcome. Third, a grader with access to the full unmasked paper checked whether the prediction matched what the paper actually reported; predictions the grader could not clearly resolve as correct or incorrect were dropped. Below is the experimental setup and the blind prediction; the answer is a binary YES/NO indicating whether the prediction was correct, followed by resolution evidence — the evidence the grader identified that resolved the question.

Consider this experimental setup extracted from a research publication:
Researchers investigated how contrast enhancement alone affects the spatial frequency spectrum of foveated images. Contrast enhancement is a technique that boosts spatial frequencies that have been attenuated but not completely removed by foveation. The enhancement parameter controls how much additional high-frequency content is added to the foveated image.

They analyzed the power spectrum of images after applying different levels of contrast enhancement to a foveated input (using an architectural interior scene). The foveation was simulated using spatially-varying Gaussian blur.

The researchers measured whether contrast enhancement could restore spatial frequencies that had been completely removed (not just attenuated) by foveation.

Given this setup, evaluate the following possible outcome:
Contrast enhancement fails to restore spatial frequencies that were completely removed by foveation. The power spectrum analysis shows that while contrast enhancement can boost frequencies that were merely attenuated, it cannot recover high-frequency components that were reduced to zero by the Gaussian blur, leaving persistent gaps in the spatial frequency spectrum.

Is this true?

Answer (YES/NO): YES